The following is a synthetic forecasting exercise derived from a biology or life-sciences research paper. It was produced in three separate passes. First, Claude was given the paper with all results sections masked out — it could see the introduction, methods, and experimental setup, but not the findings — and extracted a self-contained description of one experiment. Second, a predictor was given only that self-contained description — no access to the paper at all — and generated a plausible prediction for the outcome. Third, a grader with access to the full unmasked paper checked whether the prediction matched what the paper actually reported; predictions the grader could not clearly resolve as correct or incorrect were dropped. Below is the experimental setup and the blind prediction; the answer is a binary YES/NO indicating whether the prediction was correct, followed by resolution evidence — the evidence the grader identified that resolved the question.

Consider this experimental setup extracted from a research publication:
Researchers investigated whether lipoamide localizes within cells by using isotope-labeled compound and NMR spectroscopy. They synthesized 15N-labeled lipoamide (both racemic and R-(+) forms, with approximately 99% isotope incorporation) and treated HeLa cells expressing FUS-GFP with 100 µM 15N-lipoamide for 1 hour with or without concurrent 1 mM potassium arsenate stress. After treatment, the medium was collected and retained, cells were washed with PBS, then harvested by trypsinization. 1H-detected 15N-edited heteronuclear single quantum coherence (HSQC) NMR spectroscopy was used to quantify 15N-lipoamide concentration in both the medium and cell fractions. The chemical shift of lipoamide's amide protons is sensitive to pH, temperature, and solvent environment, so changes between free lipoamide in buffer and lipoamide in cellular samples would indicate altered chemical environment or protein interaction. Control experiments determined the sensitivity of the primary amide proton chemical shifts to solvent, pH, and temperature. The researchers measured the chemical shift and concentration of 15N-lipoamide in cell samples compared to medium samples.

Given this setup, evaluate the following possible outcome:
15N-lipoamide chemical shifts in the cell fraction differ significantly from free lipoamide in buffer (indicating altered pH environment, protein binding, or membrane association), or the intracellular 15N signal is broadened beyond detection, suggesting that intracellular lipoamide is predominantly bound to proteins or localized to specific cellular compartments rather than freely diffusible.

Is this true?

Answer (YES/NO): NO